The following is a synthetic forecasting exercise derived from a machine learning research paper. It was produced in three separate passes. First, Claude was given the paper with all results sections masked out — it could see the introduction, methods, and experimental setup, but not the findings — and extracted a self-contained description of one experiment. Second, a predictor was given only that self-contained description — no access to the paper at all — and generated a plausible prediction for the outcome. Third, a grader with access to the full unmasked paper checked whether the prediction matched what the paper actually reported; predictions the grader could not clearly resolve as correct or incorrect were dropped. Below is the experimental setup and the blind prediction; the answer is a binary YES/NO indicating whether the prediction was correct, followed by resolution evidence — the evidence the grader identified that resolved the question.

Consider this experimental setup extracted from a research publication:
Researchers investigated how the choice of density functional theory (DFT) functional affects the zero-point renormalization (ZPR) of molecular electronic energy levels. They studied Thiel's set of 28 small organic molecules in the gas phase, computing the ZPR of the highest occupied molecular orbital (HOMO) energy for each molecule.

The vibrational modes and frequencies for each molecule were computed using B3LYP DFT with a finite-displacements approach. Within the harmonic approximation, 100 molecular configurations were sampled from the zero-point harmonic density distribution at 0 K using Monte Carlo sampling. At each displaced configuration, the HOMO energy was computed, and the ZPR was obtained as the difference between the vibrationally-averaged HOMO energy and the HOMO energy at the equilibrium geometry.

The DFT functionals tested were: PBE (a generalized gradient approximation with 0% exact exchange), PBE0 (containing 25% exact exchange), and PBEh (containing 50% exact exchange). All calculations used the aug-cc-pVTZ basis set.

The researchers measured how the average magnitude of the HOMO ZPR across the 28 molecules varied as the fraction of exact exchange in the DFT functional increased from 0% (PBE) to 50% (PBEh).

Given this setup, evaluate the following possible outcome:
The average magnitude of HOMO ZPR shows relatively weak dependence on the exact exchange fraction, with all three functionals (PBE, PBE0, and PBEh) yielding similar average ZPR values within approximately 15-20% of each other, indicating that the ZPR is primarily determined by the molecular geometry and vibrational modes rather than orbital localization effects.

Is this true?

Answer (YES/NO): NO